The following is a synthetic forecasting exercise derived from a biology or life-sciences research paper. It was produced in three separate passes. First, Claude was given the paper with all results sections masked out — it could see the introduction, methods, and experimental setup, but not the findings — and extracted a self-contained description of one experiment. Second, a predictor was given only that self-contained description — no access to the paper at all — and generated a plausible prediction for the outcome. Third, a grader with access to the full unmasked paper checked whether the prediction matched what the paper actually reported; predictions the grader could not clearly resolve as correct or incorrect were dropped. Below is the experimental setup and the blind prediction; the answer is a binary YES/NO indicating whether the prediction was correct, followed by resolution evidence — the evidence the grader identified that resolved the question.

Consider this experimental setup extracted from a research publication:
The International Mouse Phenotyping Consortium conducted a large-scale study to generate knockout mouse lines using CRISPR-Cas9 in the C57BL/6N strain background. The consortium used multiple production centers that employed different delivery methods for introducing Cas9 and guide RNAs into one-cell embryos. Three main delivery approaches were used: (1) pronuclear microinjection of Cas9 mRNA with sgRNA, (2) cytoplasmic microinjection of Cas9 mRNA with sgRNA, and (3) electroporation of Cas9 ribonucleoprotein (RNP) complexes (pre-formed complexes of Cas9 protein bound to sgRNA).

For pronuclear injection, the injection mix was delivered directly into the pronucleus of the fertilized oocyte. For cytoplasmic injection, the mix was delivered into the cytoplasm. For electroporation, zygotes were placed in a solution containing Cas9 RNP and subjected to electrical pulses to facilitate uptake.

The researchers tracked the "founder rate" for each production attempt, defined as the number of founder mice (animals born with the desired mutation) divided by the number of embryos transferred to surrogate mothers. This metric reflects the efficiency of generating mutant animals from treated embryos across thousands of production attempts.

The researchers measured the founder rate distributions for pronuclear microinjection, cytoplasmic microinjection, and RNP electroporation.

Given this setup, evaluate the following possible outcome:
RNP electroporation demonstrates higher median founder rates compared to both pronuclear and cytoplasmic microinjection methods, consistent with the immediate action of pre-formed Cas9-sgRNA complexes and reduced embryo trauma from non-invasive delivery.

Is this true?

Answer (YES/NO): NO